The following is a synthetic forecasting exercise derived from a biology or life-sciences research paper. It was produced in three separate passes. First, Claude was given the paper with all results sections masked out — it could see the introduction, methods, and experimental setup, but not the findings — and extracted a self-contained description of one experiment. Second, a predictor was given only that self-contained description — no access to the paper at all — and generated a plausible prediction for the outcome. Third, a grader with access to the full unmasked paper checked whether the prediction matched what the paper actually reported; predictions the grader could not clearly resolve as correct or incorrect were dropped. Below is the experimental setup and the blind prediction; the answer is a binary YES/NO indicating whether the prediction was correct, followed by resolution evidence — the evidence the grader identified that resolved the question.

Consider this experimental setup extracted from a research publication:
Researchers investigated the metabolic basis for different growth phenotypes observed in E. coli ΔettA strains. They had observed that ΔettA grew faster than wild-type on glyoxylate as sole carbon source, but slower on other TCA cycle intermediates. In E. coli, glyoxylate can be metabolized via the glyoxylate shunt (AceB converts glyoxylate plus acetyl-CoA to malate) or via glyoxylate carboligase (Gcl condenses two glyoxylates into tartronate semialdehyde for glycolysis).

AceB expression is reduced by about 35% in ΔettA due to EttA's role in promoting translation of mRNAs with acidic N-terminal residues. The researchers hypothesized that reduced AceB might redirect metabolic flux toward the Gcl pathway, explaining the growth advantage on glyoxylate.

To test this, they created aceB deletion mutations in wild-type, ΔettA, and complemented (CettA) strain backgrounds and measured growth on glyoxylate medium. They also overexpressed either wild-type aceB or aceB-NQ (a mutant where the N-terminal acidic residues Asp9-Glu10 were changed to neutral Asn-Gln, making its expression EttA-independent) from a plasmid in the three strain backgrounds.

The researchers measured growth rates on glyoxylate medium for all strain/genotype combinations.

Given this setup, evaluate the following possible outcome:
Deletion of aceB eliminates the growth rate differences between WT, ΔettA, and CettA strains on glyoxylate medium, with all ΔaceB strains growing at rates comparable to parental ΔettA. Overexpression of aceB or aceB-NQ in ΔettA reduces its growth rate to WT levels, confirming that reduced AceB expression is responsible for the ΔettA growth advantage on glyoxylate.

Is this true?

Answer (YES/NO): NO